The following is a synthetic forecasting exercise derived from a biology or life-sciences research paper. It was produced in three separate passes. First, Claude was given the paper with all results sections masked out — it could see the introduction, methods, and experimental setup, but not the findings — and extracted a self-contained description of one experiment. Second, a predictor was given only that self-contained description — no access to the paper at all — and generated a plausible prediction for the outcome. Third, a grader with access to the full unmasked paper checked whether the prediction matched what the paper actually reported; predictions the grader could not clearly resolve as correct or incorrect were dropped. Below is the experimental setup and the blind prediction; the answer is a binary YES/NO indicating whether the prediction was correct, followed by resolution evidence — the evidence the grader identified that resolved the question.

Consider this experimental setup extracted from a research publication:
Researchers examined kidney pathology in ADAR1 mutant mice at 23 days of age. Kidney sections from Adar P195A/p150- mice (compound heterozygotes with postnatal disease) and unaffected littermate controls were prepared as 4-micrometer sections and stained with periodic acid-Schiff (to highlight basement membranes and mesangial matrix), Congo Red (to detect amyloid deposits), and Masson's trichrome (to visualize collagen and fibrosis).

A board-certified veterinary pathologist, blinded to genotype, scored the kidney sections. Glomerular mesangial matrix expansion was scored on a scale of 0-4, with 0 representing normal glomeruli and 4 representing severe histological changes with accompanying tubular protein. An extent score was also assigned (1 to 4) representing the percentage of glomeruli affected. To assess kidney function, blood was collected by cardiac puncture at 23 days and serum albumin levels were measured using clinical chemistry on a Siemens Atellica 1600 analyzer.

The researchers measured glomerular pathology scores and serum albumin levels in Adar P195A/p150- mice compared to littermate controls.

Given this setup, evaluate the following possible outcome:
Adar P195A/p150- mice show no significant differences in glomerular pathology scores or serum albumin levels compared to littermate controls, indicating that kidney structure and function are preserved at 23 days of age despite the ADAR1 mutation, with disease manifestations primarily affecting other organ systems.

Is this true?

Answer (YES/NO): NO